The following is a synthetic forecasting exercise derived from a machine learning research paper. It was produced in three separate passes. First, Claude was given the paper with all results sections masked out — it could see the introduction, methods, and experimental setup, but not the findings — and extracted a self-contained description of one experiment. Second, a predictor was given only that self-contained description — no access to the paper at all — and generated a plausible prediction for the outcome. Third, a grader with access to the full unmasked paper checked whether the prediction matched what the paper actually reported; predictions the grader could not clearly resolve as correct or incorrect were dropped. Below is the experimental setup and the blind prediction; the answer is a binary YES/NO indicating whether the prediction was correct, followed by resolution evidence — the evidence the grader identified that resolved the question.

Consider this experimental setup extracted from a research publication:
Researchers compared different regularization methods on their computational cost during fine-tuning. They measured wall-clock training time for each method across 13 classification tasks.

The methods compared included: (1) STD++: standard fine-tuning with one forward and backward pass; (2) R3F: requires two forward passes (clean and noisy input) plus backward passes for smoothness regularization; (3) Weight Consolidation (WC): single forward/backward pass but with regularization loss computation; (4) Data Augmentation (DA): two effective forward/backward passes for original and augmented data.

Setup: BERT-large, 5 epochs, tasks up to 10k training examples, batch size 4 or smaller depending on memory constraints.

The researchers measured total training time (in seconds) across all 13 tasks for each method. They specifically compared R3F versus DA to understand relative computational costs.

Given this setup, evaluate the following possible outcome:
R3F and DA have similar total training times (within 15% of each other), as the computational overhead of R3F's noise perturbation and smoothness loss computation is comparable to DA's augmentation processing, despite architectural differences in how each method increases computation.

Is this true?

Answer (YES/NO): NO